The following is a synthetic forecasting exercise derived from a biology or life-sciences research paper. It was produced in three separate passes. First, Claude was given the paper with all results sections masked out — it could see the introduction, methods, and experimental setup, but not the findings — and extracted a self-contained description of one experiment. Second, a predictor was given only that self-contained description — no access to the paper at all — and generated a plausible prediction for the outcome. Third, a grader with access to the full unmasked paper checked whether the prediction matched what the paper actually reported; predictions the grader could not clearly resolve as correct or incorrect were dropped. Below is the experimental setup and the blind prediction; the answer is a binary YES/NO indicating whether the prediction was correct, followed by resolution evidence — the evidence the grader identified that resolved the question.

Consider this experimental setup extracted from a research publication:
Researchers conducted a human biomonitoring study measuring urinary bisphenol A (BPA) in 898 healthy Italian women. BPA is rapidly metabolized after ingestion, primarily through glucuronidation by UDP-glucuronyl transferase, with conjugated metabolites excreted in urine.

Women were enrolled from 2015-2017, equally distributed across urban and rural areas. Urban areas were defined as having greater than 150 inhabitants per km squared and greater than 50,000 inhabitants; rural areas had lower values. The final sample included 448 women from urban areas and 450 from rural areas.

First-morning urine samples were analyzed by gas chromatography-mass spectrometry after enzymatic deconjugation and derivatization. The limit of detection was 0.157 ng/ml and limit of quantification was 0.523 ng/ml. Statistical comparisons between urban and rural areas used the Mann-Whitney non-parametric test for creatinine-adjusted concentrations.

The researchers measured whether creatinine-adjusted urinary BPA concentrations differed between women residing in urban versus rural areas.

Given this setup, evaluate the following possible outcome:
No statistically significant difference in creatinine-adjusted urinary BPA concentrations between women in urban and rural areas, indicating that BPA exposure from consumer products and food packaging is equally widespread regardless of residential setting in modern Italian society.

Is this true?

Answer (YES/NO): NO